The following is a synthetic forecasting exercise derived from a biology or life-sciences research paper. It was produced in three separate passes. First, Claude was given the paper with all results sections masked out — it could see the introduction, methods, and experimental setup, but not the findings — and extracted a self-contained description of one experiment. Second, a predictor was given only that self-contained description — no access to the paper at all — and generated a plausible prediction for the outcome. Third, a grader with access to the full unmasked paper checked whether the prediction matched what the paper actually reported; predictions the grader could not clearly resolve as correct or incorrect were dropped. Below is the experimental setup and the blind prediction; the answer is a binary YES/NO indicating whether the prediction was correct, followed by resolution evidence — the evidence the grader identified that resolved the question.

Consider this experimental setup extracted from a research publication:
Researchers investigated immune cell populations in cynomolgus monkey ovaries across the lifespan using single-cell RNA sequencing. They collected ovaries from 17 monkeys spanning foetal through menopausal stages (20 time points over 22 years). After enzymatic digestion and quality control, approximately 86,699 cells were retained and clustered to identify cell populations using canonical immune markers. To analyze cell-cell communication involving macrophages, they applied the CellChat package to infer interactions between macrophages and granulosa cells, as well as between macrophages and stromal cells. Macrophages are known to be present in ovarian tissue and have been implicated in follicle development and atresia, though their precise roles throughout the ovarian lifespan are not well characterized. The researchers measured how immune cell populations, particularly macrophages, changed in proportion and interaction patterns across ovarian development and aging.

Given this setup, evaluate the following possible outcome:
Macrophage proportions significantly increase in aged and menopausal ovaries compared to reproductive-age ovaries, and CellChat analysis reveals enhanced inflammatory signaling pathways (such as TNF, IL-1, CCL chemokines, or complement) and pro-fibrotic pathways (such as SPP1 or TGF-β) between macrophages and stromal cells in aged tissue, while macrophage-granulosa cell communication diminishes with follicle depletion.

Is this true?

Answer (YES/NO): NO